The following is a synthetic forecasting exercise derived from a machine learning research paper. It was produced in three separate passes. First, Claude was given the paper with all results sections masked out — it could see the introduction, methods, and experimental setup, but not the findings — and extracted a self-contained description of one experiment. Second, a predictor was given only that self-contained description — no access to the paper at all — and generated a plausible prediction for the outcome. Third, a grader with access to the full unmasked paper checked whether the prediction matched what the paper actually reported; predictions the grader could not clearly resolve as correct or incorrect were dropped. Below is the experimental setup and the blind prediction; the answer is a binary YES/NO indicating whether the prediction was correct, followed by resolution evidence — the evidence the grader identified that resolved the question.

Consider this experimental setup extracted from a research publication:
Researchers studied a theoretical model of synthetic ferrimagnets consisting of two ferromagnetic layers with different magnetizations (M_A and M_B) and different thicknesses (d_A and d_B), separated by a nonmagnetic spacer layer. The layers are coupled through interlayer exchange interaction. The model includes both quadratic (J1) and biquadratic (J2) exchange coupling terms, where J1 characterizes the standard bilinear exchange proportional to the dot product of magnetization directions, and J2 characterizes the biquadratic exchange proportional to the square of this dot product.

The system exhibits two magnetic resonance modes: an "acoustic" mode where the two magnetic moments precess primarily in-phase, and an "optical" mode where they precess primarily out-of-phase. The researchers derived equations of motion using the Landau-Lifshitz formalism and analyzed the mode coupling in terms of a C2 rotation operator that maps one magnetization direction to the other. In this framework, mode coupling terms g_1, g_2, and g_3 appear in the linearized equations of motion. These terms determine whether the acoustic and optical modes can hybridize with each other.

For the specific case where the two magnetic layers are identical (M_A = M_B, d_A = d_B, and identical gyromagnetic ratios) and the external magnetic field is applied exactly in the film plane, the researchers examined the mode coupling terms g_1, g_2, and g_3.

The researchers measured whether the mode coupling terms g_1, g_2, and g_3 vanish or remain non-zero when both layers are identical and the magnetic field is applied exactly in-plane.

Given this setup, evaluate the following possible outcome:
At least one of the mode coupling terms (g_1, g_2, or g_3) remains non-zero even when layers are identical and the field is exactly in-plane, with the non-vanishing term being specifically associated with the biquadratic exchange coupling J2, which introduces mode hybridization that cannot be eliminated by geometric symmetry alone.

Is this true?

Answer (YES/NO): NO